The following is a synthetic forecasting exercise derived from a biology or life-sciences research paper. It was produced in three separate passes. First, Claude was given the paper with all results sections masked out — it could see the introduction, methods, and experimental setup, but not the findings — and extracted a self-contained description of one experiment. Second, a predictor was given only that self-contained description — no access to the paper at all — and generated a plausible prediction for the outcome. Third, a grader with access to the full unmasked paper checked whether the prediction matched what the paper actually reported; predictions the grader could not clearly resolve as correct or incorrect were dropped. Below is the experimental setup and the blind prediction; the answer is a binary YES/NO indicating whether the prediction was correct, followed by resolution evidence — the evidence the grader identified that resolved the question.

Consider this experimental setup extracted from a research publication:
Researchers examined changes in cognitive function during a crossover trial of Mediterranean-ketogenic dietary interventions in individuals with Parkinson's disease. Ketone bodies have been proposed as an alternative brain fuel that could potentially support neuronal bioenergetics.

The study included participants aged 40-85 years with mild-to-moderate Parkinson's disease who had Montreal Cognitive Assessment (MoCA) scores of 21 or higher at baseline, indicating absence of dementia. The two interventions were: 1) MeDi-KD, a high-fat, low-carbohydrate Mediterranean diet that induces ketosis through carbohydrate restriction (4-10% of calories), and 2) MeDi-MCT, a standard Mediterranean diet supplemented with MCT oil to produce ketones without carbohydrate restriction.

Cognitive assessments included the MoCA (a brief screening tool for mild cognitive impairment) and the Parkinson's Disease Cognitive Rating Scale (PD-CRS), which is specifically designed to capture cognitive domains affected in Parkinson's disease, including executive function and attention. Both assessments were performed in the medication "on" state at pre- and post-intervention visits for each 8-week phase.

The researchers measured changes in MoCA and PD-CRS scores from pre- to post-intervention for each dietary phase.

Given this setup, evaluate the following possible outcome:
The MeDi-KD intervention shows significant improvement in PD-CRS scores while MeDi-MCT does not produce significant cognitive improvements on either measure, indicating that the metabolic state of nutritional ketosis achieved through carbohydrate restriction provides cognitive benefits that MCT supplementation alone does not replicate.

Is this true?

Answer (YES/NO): NO